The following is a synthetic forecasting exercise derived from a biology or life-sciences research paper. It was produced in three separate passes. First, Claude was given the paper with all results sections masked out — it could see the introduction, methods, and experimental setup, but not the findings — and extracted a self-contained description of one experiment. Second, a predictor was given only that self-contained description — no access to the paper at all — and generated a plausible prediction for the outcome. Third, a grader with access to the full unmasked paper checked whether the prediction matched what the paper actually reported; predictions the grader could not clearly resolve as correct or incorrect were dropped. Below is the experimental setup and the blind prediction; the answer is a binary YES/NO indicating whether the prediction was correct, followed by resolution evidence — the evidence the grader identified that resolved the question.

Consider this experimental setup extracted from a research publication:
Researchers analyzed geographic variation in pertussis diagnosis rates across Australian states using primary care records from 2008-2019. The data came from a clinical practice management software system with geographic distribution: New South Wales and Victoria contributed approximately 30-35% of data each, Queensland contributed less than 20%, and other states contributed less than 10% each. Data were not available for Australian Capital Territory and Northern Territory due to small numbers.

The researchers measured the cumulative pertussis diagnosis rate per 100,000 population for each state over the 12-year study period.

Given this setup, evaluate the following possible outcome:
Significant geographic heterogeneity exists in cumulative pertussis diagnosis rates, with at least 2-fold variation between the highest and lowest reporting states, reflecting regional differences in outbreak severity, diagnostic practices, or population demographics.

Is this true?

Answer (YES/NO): YES